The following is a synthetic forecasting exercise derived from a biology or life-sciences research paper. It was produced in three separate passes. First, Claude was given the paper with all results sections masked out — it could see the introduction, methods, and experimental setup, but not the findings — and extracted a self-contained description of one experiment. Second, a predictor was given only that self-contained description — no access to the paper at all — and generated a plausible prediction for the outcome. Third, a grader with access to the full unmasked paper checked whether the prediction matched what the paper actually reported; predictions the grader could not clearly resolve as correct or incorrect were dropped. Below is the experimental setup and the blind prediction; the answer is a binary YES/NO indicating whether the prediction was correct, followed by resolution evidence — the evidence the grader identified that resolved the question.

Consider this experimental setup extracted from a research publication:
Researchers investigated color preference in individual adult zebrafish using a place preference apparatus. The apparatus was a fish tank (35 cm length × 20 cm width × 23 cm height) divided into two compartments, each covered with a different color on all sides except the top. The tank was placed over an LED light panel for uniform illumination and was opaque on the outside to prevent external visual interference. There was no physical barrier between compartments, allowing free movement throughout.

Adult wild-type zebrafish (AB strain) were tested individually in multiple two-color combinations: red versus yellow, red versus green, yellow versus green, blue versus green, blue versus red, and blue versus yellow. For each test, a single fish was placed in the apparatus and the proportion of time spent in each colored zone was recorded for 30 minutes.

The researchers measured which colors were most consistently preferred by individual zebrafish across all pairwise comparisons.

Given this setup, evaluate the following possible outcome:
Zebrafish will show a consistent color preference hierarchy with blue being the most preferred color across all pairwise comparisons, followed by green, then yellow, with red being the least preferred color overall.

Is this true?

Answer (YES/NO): NO